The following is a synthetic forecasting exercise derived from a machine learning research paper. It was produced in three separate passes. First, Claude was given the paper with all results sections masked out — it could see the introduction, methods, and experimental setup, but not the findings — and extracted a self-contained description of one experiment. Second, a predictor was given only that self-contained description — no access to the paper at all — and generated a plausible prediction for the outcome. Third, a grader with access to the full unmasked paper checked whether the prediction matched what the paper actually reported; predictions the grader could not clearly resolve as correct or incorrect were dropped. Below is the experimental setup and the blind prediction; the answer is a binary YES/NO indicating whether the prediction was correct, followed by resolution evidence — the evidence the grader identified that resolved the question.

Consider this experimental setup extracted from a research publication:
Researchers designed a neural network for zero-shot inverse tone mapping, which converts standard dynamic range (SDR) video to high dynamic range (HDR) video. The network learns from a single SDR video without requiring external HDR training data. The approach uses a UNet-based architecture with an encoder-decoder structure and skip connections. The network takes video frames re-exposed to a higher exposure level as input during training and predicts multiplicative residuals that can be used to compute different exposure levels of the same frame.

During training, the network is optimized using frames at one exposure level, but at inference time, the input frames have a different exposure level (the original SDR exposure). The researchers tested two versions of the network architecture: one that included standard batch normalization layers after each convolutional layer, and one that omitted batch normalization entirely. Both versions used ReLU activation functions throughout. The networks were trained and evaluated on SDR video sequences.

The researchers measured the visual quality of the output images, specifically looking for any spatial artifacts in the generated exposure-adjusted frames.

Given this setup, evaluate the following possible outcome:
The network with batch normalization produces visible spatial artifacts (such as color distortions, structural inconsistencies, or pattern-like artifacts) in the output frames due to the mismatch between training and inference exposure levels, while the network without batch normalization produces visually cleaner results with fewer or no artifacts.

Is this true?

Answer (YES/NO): YES